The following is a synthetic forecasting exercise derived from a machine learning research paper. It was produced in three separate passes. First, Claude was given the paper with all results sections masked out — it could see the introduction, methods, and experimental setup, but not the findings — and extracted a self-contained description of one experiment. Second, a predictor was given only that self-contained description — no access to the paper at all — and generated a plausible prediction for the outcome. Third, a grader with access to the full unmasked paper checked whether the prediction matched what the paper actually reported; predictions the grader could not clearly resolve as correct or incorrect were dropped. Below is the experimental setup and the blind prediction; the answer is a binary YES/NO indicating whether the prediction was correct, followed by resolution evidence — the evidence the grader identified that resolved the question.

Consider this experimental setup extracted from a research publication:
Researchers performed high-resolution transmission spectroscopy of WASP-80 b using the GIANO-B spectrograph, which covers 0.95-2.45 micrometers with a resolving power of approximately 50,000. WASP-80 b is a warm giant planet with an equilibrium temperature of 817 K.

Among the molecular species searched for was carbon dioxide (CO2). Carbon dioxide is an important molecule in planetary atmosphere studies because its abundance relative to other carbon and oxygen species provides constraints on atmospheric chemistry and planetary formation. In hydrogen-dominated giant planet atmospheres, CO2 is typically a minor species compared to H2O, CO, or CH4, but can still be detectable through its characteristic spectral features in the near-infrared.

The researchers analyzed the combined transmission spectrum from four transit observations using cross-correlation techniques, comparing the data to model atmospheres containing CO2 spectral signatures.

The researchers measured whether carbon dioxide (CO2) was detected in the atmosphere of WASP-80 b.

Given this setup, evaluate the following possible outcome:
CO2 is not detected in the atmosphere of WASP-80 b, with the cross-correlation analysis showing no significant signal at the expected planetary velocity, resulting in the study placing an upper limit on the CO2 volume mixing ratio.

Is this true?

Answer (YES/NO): NO